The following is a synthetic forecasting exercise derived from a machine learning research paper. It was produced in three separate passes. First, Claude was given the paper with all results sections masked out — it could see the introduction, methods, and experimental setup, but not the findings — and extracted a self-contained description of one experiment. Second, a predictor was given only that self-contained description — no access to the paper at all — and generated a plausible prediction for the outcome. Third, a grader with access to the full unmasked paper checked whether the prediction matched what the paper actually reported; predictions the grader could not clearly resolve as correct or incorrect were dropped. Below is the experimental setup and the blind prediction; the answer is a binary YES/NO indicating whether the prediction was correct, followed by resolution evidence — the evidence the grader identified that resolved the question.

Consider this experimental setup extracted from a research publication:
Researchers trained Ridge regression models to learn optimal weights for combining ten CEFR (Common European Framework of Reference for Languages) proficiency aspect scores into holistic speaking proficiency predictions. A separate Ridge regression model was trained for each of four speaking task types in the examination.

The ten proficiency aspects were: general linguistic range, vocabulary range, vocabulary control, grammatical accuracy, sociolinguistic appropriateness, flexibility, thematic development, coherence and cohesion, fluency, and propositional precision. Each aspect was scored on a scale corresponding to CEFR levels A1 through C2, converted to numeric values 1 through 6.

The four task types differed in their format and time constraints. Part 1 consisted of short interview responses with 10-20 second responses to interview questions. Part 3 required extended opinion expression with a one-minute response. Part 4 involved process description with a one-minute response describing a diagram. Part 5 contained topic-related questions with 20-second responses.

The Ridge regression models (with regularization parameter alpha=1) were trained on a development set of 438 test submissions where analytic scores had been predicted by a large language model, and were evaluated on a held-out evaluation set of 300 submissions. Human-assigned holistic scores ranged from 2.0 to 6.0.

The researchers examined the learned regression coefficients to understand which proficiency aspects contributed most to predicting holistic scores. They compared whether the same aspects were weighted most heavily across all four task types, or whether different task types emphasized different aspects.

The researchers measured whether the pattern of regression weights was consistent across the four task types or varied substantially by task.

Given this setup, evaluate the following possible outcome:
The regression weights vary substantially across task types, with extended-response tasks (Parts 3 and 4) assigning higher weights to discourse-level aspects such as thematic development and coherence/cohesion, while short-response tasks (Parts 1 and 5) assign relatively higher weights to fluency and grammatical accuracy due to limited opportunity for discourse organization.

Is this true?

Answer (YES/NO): NO